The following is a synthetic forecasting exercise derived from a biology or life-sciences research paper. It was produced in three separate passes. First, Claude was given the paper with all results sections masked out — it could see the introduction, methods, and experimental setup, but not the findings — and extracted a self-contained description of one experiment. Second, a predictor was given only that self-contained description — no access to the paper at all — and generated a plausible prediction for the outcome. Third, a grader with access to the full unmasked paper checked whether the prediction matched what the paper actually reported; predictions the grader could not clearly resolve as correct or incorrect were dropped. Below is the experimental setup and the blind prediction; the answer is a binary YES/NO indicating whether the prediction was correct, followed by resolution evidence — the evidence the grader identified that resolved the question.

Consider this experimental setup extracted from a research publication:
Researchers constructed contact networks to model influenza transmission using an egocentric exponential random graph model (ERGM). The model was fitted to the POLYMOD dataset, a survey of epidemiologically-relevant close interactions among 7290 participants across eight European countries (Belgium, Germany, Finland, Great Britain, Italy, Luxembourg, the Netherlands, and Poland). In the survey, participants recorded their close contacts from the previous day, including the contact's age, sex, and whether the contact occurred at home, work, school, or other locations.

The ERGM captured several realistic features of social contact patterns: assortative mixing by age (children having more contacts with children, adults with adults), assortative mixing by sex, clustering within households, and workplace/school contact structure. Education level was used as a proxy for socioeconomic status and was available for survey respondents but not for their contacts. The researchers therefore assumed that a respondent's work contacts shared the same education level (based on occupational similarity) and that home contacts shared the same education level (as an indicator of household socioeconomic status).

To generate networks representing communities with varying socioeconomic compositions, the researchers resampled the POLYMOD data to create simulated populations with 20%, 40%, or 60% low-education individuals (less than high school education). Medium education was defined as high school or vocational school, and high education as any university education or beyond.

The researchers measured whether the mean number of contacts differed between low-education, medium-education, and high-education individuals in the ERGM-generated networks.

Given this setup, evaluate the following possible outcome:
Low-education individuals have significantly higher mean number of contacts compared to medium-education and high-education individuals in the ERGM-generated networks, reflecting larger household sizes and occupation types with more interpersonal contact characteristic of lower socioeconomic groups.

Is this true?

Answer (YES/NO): NO